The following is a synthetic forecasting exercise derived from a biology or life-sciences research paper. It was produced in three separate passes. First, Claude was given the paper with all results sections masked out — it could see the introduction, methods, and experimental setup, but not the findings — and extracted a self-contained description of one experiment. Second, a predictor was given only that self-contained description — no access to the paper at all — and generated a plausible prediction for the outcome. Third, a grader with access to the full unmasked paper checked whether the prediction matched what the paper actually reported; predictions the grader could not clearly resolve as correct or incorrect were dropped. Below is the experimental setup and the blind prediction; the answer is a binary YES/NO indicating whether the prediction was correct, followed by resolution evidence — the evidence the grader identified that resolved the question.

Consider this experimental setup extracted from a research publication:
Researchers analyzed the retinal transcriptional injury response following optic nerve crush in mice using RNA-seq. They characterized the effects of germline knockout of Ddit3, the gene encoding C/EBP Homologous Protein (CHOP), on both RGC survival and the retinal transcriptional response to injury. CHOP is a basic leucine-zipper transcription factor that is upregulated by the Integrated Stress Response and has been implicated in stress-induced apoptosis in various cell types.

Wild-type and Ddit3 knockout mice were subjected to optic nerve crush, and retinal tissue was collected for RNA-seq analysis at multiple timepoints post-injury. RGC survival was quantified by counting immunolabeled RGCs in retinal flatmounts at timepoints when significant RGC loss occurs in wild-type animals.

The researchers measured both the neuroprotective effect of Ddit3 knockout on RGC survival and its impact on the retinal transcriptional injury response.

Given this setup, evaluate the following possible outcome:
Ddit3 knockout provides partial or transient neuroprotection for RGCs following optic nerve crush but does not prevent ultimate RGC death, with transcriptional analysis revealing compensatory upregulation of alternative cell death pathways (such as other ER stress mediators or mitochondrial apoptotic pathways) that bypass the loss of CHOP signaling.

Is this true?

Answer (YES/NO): NO